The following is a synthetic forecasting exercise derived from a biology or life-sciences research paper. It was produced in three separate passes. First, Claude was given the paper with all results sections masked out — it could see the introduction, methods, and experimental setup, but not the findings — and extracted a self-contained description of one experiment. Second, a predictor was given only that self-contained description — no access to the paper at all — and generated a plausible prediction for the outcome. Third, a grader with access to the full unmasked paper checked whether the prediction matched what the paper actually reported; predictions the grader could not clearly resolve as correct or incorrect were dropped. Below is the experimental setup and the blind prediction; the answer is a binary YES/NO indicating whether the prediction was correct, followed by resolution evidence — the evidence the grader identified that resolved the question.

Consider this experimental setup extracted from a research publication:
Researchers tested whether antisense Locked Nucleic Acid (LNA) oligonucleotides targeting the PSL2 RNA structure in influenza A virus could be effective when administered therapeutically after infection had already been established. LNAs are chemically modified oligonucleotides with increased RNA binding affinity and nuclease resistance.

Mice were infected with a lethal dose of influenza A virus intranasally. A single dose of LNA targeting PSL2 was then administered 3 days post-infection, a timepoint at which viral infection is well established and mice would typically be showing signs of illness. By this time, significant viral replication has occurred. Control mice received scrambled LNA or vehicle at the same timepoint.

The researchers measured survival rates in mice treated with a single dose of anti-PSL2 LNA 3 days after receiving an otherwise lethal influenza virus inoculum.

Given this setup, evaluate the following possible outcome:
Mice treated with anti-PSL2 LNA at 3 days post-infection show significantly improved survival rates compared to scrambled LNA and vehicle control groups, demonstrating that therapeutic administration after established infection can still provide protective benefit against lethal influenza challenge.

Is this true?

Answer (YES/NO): YES